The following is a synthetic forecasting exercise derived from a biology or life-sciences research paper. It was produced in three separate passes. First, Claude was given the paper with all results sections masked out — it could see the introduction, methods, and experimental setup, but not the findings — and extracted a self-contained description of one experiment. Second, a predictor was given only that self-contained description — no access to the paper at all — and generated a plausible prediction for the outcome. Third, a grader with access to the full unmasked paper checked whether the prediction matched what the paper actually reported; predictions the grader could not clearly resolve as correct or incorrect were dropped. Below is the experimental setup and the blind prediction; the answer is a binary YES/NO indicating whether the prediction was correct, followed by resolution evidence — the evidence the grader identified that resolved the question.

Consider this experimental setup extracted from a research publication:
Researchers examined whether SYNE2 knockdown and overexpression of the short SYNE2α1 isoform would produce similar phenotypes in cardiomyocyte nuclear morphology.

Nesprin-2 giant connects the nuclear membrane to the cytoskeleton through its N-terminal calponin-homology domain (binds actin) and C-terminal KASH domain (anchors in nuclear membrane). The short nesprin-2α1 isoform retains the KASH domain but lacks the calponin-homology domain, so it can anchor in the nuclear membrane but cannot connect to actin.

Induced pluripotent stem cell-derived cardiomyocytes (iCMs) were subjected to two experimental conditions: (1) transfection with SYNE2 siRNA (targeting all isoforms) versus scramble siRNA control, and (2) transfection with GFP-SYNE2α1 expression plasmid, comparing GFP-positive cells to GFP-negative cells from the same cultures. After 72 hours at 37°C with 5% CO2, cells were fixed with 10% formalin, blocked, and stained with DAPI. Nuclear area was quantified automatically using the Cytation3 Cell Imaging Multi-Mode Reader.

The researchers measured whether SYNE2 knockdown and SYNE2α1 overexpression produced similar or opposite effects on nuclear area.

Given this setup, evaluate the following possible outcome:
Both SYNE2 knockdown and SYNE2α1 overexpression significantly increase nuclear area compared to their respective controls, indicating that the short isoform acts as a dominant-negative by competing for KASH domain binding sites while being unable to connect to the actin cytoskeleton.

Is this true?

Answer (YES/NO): YES